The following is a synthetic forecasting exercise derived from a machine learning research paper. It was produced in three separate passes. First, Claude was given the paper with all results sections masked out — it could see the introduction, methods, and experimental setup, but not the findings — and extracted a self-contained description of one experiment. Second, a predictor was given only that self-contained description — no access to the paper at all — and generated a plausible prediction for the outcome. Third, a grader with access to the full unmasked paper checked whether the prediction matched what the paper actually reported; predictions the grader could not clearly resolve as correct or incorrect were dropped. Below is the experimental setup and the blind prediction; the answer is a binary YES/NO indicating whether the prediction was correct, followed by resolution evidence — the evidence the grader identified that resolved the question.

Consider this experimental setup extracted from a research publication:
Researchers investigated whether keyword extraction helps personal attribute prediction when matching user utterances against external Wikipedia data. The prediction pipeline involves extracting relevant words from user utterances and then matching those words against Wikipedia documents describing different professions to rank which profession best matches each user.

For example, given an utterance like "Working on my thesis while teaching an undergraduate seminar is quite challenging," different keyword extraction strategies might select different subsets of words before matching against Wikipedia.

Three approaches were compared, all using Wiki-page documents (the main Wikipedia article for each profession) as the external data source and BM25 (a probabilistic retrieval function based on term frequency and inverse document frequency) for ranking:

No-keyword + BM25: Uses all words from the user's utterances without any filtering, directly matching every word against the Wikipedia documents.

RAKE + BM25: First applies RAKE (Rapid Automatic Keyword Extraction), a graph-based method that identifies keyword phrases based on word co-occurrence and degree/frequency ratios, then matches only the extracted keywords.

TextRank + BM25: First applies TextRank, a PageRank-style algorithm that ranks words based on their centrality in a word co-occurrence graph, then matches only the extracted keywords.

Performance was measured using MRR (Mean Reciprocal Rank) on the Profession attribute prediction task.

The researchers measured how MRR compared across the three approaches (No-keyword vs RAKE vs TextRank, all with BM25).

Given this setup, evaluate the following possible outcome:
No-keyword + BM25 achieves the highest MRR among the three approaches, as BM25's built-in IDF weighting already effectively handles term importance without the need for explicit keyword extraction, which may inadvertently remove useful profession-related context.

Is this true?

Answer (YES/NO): NO